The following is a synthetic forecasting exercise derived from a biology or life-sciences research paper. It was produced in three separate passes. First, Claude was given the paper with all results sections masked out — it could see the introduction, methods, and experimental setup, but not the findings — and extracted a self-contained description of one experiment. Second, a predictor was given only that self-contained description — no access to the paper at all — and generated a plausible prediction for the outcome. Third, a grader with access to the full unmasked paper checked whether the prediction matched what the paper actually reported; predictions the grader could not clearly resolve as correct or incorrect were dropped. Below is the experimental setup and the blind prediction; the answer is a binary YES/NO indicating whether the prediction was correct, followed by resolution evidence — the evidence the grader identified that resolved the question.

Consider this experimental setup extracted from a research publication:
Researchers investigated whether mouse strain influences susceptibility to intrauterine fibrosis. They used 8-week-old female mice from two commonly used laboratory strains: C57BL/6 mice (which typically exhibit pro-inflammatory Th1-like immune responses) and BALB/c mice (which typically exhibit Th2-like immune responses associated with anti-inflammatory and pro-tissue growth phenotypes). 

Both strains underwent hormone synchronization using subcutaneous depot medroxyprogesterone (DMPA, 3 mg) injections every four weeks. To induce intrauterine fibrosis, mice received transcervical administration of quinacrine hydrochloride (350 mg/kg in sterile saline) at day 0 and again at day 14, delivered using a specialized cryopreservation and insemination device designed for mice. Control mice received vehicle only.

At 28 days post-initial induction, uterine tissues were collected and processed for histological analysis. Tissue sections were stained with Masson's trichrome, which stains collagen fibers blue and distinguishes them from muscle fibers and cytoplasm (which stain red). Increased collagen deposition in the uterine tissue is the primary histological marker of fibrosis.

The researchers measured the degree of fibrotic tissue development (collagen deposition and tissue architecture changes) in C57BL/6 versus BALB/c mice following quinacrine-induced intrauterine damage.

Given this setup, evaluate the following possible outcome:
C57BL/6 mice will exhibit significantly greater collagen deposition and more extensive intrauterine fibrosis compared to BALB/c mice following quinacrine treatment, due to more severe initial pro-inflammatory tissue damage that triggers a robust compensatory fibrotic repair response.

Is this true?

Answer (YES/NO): NO